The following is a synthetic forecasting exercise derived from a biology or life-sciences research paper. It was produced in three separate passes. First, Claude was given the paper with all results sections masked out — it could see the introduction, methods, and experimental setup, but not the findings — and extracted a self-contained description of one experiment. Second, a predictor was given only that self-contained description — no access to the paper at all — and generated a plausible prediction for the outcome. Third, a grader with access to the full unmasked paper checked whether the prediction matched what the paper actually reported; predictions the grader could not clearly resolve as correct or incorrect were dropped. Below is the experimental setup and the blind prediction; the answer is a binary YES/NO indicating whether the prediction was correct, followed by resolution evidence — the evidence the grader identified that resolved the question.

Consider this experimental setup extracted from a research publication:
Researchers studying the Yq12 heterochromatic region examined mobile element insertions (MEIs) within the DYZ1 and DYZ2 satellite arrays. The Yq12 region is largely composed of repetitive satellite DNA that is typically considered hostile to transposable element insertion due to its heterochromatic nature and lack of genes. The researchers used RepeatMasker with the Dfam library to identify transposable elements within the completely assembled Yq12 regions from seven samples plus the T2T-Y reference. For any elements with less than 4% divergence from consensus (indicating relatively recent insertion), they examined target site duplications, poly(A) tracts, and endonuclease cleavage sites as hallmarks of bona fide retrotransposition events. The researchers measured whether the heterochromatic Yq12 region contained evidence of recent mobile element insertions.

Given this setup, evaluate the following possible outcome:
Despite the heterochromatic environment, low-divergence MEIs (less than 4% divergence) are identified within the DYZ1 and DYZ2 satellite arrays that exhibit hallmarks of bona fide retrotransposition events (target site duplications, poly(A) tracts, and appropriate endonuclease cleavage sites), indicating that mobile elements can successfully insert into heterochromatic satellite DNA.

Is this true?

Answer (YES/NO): NO